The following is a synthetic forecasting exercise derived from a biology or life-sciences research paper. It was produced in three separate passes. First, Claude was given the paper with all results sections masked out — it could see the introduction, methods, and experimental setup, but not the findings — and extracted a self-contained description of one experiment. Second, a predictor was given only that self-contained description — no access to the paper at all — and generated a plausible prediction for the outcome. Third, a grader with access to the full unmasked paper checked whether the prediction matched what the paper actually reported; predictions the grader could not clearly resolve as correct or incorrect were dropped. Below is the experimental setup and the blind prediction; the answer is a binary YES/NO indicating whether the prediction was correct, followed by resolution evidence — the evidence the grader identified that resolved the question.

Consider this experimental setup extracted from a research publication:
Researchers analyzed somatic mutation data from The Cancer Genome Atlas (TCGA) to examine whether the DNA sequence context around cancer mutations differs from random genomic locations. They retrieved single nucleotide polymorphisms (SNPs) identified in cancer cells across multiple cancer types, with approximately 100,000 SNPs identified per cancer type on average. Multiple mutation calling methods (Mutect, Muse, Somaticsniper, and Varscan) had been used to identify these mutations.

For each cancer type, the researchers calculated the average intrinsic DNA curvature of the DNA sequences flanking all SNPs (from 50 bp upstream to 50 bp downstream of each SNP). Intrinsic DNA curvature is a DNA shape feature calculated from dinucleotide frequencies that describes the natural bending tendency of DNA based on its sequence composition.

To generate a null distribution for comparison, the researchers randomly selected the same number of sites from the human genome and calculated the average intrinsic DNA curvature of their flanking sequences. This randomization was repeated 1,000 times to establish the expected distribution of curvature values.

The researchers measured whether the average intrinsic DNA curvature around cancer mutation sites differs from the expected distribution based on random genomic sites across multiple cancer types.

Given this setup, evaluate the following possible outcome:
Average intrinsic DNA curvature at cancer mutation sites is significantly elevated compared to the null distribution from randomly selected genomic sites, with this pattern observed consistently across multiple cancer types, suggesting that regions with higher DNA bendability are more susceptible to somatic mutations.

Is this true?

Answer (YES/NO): NO